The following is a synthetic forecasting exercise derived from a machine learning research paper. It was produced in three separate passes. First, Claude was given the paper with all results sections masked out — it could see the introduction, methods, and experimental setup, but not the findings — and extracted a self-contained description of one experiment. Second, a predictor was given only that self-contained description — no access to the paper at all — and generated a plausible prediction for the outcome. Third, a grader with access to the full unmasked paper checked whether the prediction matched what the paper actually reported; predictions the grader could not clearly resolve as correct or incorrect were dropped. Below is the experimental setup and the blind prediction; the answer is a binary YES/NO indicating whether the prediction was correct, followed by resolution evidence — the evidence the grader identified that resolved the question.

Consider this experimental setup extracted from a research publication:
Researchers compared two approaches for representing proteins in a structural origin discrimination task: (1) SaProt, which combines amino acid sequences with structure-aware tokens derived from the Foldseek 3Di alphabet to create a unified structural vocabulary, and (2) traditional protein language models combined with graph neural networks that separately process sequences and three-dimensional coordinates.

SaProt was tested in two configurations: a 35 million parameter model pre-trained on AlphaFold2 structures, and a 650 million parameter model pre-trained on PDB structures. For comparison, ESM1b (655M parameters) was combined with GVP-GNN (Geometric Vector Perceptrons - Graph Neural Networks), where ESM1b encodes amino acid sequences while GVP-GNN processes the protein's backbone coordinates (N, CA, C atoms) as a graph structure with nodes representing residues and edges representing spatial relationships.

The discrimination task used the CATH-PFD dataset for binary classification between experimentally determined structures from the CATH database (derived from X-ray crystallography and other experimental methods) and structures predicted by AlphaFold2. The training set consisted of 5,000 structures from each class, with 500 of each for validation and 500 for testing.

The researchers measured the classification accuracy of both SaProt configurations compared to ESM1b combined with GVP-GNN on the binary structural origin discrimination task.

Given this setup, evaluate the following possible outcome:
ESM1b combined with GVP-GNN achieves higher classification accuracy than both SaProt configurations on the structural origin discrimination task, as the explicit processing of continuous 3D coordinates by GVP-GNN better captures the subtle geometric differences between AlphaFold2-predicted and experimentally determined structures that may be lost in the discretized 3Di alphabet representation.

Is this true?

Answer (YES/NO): YES